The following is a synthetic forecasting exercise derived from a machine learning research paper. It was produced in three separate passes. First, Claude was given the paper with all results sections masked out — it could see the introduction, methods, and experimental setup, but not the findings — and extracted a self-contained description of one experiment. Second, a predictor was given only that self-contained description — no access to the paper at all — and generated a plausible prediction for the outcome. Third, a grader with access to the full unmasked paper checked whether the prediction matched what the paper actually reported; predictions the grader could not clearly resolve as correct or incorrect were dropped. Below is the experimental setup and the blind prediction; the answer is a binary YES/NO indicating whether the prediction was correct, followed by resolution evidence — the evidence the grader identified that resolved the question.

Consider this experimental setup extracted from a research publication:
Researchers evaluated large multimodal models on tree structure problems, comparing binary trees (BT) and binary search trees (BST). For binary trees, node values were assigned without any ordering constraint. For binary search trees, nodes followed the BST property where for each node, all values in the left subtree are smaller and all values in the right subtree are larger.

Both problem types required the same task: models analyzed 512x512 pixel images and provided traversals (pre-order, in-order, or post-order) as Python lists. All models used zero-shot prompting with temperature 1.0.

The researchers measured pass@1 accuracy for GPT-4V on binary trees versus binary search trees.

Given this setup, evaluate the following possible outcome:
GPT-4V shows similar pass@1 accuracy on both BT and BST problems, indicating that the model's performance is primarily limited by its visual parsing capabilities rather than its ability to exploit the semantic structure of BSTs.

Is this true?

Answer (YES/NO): NO